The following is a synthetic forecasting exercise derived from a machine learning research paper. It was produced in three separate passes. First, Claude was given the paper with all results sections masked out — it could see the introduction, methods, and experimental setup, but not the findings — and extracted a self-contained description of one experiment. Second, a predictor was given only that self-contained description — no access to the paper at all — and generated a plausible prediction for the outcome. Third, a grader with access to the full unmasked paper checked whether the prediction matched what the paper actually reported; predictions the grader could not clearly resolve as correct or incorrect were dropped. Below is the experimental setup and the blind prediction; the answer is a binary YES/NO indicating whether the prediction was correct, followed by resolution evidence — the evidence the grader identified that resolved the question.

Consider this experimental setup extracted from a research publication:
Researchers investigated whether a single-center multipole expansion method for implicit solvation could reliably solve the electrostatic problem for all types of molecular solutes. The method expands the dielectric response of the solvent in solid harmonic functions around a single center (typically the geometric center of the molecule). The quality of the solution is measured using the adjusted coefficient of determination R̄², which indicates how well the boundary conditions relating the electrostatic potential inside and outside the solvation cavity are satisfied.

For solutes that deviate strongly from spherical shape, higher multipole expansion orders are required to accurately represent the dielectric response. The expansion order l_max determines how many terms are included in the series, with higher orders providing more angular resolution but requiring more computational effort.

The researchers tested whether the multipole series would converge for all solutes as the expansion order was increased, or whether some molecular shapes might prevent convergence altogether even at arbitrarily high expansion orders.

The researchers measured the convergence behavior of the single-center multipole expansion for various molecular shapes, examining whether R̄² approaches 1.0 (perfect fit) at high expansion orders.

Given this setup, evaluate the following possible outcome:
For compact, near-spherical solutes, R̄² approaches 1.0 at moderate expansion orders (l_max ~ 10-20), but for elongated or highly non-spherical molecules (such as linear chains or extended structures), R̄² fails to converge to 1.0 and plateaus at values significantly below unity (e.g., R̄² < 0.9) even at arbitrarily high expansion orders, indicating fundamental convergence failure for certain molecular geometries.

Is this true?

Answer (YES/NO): NO